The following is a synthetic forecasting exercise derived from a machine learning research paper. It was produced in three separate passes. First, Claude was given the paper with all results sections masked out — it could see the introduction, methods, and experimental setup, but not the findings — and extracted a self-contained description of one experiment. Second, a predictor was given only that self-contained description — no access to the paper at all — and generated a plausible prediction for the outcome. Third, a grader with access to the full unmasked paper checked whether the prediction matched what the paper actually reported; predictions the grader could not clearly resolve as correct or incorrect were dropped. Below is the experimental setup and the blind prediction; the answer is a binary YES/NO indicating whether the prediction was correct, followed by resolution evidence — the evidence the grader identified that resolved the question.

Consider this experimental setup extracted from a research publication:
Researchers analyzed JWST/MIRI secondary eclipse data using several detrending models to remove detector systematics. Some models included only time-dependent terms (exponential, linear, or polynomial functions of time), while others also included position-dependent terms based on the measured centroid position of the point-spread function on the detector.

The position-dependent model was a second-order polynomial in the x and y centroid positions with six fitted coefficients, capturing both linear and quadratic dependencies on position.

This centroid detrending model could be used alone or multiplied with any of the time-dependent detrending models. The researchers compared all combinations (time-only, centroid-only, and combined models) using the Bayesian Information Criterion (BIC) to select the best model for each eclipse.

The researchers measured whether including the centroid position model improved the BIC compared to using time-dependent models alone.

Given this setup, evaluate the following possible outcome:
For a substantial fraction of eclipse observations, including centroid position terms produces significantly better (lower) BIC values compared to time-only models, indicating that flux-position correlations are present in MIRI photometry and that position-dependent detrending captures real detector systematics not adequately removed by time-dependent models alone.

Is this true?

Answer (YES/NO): NO